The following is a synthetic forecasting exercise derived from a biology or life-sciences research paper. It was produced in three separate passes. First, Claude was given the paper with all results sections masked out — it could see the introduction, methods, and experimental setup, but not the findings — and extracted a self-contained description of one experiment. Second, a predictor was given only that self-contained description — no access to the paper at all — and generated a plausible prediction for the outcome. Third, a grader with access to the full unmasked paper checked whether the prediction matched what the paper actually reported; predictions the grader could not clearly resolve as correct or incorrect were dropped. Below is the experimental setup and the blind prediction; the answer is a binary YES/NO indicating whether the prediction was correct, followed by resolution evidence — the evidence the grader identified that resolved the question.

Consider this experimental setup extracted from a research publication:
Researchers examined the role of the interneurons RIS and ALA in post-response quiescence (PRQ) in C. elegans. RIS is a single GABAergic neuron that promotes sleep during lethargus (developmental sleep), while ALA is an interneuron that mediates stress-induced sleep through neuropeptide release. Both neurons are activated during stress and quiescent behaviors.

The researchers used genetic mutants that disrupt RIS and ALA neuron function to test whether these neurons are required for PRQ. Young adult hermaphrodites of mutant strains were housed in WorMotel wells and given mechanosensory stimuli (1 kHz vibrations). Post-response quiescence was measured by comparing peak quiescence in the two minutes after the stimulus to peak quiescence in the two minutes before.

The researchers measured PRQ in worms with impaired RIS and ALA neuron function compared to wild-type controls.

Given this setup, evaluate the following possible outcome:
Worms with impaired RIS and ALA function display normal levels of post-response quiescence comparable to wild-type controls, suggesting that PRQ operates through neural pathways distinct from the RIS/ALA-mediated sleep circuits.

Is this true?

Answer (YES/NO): NO